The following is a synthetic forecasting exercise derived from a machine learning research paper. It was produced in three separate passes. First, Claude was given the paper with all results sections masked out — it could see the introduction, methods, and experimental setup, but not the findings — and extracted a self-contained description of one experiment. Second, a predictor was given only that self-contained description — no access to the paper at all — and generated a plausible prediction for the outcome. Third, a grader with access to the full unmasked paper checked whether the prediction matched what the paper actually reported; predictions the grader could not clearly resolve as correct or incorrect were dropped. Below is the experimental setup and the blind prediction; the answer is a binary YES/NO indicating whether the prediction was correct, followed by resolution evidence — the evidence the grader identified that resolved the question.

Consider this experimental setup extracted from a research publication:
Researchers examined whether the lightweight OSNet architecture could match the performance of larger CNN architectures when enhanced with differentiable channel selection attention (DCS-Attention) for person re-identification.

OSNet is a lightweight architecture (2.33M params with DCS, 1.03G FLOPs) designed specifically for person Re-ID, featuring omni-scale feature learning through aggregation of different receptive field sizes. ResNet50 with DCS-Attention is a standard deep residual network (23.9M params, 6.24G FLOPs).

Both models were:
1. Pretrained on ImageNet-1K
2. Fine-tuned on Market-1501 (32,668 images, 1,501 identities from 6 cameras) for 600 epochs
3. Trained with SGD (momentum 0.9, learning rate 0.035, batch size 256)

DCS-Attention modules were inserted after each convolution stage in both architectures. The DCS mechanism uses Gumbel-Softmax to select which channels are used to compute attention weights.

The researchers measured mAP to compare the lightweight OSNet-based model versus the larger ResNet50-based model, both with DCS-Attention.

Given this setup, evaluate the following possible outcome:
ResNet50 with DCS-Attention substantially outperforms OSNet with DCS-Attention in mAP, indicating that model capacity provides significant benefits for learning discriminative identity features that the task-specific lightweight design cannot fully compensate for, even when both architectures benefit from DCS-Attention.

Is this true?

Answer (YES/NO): NO